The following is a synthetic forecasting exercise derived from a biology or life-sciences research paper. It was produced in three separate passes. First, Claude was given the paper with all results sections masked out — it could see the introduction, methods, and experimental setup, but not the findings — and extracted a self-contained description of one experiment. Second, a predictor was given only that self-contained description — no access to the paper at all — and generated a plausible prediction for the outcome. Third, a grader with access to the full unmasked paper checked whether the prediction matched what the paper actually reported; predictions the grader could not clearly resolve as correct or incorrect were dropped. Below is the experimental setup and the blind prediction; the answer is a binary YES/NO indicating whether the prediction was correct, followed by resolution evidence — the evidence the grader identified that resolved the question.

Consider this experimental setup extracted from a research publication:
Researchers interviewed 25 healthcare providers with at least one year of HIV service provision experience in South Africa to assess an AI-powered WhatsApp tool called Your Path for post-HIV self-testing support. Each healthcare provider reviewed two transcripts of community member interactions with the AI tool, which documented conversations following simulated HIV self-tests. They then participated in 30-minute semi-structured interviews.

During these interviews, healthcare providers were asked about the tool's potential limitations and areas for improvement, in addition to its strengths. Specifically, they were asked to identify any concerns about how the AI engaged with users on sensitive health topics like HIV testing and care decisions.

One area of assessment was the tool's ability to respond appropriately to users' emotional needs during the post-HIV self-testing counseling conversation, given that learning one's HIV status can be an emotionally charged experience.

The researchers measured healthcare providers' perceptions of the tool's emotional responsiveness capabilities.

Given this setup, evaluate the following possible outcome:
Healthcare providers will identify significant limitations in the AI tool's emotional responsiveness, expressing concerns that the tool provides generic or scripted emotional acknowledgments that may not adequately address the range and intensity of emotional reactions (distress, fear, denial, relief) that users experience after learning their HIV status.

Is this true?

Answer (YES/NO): YES